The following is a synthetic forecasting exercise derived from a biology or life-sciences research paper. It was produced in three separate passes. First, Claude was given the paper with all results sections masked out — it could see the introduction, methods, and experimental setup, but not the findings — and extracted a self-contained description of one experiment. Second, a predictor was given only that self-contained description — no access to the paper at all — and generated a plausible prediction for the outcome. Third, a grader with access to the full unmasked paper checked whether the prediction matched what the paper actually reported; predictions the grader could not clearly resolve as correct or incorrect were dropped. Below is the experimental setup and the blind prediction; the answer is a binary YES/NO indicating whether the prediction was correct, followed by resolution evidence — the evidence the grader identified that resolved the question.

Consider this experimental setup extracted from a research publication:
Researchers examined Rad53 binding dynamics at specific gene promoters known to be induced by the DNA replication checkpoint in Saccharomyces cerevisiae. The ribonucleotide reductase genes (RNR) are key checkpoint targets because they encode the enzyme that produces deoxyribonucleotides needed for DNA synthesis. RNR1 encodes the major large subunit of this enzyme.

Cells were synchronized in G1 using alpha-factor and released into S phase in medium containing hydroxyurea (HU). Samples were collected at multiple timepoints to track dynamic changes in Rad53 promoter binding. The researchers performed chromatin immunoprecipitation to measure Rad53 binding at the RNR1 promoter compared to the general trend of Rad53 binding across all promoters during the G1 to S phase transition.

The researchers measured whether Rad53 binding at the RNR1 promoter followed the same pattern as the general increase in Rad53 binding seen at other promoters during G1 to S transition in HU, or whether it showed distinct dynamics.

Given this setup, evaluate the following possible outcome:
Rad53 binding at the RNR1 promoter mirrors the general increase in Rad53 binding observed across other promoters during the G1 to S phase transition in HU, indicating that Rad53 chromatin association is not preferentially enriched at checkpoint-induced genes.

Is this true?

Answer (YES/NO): NO